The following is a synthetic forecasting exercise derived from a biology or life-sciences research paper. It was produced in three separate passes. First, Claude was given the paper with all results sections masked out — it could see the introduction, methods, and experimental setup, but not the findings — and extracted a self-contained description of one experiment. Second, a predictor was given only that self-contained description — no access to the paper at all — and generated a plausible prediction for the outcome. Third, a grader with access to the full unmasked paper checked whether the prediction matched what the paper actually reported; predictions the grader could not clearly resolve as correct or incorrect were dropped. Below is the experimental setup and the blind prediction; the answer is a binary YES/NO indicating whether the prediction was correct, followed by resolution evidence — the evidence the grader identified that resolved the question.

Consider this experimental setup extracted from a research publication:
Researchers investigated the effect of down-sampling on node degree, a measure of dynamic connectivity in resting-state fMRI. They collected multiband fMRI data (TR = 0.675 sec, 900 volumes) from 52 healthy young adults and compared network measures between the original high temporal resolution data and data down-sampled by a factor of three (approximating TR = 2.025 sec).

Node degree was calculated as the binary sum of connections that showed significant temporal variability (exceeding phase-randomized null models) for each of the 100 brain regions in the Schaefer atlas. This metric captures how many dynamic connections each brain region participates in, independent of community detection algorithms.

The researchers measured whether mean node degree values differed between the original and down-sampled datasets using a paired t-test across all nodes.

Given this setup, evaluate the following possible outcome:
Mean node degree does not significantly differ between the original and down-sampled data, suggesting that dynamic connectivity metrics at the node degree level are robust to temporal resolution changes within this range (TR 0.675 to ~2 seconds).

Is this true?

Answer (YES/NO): NO